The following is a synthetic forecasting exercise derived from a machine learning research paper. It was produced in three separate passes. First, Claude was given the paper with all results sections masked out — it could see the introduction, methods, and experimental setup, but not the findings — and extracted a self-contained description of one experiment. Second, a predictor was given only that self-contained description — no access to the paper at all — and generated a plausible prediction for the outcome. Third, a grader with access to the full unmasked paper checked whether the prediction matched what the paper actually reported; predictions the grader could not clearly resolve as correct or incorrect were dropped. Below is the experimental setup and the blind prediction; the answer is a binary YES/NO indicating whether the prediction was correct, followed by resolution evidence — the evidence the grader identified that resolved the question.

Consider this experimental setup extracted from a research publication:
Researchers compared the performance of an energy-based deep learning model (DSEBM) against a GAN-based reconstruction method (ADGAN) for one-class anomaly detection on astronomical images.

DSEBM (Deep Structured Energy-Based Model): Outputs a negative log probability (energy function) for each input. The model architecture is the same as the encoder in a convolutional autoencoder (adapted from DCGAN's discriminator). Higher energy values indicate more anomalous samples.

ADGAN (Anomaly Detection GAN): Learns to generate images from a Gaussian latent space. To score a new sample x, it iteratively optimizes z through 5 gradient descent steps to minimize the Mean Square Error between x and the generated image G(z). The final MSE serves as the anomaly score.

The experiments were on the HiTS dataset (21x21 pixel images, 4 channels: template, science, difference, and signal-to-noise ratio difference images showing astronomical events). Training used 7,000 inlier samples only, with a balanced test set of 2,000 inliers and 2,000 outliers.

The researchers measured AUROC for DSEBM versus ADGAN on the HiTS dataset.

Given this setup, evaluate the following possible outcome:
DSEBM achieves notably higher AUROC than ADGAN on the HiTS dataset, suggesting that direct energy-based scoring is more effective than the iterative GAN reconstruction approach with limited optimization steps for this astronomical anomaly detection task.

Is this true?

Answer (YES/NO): YES